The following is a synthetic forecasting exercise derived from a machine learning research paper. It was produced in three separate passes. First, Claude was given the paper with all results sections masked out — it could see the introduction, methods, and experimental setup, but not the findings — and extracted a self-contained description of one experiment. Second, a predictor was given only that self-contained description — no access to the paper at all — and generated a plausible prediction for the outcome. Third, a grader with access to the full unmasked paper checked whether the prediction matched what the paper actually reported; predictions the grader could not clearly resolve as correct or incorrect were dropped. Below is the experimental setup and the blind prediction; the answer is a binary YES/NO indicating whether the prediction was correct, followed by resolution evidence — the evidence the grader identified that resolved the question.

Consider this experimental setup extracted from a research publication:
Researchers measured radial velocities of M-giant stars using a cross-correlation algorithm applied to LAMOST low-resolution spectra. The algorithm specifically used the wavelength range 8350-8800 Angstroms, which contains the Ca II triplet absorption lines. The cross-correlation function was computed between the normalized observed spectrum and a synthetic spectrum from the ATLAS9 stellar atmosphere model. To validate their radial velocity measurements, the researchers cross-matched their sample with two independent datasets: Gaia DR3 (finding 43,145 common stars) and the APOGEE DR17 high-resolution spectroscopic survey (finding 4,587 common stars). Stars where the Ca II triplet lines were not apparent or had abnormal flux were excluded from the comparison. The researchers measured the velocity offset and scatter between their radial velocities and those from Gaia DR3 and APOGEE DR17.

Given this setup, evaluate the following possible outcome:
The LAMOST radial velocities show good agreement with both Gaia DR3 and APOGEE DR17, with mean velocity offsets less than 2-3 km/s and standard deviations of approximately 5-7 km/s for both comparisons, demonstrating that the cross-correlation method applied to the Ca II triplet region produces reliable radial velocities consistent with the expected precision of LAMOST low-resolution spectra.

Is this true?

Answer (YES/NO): NO